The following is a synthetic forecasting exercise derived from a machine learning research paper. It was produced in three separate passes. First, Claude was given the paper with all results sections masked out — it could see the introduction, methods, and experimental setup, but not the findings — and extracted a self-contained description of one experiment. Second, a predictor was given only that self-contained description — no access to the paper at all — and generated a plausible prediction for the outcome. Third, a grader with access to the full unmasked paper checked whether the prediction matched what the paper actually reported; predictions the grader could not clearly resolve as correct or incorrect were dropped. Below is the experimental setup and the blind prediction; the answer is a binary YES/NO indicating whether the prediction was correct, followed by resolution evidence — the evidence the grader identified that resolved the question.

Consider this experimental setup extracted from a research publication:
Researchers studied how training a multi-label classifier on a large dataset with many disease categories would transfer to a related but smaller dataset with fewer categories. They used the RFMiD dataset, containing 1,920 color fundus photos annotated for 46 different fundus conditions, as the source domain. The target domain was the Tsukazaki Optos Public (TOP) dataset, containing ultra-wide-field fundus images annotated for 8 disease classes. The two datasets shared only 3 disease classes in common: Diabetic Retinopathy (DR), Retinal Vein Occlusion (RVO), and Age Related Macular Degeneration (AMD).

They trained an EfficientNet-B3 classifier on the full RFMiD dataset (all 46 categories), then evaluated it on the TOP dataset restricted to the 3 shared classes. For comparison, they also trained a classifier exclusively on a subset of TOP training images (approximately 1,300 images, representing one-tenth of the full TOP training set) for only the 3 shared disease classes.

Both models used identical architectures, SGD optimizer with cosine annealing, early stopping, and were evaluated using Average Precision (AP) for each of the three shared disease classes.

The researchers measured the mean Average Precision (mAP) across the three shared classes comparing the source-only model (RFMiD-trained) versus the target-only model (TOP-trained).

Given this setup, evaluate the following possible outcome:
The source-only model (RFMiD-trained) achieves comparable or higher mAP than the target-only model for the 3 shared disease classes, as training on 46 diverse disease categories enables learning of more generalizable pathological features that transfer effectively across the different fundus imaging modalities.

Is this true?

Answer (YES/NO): YES